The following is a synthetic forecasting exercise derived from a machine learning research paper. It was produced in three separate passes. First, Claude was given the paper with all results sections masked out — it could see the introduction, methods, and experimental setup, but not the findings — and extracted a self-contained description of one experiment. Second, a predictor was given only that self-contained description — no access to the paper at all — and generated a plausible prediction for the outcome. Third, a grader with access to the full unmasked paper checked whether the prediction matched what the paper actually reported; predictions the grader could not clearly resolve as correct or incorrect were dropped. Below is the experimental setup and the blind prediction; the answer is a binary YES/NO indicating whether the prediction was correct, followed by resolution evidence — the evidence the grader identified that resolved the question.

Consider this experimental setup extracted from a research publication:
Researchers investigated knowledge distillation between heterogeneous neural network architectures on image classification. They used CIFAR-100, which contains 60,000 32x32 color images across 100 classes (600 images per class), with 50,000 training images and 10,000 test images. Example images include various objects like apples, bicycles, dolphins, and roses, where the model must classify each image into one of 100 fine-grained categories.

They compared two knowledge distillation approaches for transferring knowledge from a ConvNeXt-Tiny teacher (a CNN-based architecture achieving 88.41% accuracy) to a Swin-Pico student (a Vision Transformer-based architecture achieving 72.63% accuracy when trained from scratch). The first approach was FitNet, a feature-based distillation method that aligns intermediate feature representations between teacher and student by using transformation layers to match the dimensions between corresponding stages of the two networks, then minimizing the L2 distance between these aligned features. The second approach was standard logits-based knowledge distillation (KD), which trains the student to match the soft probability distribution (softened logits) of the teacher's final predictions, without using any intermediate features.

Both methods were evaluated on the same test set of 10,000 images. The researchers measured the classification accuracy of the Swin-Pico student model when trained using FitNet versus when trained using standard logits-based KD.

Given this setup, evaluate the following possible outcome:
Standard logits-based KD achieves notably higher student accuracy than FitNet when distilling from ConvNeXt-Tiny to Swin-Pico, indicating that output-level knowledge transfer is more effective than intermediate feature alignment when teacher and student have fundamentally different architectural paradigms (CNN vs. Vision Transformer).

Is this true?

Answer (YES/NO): YES